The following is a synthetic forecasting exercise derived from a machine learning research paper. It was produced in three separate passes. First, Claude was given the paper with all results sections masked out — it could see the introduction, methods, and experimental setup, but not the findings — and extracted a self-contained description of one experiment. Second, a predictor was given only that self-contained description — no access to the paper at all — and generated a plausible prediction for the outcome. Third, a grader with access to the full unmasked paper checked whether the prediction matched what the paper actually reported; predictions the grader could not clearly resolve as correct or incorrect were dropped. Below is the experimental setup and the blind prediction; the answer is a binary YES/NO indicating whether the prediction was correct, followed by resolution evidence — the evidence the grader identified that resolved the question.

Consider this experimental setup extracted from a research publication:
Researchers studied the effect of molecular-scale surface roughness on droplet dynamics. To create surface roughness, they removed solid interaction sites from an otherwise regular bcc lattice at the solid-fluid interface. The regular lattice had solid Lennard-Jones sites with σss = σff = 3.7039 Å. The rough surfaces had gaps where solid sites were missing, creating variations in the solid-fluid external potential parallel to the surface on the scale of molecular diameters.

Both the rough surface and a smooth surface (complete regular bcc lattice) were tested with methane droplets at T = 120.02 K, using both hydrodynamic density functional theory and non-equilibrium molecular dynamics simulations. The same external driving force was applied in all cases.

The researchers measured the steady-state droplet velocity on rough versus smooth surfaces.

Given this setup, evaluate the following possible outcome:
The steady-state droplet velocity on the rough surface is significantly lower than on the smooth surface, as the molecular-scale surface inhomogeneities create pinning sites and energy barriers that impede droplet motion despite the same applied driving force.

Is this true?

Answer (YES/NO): YES